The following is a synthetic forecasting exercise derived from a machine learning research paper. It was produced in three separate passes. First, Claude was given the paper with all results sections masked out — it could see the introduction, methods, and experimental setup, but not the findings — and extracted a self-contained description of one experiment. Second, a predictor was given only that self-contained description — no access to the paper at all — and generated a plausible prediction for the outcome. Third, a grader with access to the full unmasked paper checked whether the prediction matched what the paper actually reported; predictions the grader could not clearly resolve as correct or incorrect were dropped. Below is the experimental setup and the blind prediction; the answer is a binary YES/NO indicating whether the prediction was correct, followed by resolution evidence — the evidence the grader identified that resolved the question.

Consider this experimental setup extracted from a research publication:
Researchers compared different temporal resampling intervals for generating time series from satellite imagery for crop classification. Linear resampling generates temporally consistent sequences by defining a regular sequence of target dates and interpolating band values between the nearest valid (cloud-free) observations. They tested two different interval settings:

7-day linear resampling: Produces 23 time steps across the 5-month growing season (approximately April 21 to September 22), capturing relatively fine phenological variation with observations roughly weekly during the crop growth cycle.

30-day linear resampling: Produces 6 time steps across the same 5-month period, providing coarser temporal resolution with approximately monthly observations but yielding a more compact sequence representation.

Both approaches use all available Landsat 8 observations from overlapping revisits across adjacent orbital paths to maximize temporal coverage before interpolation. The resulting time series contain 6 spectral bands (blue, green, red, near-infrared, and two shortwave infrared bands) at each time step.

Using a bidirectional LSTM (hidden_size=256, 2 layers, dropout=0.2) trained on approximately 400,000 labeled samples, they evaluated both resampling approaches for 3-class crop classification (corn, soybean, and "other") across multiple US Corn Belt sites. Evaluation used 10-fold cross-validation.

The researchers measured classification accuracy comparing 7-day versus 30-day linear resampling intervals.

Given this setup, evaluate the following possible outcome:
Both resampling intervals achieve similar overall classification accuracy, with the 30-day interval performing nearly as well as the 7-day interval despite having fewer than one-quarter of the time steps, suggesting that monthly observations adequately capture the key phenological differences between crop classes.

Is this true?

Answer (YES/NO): NO